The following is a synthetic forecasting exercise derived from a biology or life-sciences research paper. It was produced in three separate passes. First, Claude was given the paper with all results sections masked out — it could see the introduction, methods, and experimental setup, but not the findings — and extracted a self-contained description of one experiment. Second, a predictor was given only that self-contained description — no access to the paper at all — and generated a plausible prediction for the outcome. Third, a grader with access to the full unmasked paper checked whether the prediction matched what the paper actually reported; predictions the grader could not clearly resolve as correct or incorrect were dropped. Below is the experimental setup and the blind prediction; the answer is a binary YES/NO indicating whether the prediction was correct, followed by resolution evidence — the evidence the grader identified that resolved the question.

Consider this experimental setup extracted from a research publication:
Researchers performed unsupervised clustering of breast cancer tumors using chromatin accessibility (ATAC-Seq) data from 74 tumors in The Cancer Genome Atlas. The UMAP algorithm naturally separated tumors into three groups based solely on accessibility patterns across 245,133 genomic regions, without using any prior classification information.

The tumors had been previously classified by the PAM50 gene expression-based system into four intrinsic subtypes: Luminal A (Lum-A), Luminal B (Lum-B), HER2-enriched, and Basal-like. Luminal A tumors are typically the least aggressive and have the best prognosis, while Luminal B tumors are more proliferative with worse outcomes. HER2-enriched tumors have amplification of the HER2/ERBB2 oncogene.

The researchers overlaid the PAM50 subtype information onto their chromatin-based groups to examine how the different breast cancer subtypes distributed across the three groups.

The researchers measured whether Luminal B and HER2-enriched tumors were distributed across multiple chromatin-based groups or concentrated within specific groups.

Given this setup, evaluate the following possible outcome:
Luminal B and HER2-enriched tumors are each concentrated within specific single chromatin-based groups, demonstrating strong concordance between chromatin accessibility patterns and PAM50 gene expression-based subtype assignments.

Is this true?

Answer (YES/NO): YES